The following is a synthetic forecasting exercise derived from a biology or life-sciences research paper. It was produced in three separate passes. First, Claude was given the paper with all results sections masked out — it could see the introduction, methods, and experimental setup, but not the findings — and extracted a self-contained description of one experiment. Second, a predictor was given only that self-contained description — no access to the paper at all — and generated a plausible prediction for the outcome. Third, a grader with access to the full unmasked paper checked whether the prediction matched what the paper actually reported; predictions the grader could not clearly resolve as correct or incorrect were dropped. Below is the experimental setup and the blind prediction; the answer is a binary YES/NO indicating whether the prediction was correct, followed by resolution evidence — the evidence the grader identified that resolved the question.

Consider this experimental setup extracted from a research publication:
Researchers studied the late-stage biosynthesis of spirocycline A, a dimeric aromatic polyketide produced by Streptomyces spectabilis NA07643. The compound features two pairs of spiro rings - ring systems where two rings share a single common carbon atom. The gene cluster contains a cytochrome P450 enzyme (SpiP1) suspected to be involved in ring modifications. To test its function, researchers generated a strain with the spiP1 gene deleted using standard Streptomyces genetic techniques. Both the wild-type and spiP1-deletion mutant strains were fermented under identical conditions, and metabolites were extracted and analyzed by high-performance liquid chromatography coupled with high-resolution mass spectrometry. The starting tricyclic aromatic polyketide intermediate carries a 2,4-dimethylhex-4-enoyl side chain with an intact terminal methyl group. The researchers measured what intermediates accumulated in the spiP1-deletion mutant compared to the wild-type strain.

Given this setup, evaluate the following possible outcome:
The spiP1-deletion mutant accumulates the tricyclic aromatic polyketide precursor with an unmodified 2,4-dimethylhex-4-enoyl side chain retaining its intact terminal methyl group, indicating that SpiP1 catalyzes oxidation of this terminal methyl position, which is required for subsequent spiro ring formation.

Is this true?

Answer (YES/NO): YES